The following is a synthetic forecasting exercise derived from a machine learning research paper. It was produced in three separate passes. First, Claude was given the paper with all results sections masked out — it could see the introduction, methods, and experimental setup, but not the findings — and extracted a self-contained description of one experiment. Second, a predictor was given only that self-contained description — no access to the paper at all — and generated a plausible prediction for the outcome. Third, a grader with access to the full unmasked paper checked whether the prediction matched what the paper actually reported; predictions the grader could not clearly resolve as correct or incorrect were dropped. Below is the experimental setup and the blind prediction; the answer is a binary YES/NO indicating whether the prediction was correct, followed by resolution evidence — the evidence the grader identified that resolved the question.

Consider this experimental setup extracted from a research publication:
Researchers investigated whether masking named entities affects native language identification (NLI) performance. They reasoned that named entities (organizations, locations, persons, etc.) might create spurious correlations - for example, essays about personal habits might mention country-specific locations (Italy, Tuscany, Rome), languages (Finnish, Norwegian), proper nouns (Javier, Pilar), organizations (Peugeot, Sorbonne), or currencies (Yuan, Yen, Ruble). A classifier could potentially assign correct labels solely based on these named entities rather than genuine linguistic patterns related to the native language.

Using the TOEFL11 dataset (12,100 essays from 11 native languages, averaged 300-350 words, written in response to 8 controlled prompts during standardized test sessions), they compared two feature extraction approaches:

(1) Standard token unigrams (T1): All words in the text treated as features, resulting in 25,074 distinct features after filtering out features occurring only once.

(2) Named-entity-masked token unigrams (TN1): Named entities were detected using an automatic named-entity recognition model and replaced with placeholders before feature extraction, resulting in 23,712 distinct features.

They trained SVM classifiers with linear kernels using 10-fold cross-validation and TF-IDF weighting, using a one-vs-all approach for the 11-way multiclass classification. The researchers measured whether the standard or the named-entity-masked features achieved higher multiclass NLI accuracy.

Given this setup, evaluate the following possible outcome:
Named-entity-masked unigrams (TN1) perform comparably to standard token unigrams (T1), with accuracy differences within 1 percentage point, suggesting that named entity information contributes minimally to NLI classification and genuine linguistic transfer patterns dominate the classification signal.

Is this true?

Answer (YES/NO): NO